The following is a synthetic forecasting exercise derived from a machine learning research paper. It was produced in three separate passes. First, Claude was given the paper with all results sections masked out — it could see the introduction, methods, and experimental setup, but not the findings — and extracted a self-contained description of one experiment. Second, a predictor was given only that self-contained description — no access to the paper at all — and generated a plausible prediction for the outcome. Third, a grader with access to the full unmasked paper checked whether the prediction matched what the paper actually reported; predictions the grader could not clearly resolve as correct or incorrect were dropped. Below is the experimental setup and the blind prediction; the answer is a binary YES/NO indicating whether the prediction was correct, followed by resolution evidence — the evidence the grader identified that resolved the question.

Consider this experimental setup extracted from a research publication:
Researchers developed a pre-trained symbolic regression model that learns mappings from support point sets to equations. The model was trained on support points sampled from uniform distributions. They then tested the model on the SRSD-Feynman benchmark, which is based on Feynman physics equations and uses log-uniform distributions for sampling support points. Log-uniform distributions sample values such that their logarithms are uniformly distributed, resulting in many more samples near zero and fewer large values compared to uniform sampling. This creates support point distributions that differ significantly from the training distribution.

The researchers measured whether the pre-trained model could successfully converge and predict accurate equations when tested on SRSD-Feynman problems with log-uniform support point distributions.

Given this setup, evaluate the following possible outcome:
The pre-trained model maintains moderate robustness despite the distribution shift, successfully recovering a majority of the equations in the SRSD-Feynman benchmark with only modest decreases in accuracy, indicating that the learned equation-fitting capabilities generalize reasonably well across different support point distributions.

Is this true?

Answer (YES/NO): NO